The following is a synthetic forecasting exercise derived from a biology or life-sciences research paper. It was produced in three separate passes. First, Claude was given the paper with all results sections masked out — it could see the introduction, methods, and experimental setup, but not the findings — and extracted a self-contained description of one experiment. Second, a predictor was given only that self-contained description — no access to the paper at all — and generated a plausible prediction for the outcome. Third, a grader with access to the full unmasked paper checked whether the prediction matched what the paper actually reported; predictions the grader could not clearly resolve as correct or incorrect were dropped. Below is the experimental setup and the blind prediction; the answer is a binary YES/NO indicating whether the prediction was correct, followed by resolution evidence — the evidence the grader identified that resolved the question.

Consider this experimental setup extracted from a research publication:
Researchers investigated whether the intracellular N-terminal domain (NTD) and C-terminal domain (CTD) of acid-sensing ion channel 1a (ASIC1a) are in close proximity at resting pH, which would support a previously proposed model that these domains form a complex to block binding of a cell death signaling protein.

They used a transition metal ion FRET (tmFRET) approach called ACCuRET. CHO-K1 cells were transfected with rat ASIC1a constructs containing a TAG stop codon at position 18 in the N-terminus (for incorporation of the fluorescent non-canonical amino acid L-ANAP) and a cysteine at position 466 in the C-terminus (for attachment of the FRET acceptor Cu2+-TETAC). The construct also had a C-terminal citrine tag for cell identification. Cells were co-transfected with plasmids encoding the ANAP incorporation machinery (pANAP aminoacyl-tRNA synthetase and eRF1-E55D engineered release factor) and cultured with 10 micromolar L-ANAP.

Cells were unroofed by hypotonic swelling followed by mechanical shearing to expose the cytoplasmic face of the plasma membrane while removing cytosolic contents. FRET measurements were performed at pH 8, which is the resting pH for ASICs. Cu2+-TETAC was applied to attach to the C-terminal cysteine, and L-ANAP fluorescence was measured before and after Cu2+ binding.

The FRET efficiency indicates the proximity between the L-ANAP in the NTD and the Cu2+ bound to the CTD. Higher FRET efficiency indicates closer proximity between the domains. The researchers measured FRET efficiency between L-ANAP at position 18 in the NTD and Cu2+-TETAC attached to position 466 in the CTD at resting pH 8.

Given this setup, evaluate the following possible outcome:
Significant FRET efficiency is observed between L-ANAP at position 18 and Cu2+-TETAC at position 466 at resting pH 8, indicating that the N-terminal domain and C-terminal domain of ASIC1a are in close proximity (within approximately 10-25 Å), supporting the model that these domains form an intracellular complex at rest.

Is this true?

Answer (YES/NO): NO